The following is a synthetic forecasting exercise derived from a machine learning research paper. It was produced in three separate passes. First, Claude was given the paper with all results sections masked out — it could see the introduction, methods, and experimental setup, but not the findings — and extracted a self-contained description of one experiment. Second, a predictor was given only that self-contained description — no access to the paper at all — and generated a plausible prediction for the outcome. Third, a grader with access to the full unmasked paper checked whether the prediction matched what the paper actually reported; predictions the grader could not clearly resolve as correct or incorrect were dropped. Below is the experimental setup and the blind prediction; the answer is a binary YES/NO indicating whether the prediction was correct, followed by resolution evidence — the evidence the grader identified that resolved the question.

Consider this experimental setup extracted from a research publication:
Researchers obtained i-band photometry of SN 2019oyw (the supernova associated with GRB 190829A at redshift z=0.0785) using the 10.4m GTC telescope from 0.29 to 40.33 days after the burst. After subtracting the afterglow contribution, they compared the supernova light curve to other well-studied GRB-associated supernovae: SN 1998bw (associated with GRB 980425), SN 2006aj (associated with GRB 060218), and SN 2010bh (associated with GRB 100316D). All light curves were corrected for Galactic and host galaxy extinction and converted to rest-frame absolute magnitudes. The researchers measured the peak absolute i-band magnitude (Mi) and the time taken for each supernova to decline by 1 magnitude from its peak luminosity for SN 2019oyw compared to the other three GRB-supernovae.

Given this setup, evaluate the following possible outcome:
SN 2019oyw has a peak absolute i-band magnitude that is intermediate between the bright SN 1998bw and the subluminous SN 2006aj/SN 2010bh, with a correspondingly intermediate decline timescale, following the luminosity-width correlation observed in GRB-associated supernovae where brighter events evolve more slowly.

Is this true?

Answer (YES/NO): NO